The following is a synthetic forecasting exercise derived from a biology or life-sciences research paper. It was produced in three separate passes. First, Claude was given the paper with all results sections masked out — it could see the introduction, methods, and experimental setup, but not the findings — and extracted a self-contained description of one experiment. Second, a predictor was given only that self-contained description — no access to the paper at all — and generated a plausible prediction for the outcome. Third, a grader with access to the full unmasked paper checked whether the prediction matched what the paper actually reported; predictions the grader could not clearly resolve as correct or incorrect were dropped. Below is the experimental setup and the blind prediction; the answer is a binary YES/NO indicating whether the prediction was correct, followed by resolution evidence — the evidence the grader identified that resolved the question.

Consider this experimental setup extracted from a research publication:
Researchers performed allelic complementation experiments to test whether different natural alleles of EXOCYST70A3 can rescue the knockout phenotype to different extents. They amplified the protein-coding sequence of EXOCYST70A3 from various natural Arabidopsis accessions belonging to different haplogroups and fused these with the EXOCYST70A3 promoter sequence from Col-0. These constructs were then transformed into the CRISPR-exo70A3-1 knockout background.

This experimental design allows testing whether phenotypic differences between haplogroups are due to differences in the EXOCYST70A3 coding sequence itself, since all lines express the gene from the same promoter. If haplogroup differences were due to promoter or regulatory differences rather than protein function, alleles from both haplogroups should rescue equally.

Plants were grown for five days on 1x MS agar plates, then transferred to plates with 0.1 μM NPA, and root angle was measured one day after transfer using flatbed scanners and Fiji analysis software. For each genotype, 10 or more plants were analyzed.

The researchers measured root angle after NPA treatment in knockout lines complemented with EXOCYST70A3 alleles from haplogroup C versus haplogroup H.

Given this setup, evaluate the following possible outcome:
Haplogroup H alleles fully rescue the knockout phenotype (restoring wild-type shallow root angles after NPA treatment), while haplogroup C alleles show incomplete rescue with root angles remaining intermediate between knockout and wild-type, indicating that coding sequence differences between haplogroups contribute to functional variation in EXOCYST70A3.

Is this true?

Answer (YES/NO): NO